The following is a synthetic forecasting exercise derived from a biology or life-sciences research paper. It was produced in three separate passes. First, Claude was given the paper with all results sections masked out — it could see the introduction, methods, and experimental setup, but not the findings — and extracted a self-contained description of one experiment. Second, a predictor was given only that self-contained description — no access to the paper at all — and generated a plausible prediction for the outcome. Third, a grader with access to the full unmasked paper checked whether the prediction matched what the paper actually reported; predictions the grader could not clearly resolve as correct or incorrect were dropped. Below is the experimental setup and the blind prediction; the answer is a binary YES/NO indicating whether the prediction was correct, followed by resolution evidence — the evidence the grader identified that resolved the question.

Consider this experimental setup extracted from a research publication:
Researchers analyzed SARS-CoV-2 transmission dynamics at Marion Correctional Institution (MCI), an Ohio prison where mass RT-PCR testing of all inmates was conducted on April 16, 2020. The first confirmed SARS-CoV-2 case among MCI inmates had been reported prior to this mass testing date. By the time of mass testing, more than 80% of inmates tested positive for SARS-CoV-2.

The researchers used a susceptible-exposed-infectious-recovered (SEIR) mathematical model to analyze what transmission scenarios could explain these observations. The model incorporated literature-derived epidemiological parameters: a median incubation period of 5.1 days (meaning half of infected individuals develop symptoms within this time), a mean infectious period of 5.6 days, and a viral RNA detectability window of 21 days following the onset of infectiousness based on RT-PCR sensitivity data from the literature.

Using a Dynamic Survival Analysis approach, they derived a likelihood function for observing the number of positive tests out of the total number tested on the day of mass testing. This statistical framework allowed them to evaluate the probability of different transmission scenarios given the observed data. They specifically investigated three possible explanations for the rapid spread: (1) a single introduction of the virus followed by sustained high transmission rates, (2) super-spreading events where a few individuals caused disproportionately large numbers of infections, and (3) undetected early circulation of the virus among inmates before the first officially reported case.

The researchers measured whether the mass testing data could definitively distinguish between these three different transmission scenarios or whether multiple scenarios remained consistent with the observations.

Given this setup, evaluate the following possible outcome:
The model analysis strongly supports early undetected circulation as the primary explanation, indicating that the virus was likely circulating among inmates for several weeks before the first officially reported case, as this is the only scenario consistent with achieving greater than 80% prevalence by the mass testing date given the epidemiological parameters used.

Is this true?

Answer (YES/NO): NO